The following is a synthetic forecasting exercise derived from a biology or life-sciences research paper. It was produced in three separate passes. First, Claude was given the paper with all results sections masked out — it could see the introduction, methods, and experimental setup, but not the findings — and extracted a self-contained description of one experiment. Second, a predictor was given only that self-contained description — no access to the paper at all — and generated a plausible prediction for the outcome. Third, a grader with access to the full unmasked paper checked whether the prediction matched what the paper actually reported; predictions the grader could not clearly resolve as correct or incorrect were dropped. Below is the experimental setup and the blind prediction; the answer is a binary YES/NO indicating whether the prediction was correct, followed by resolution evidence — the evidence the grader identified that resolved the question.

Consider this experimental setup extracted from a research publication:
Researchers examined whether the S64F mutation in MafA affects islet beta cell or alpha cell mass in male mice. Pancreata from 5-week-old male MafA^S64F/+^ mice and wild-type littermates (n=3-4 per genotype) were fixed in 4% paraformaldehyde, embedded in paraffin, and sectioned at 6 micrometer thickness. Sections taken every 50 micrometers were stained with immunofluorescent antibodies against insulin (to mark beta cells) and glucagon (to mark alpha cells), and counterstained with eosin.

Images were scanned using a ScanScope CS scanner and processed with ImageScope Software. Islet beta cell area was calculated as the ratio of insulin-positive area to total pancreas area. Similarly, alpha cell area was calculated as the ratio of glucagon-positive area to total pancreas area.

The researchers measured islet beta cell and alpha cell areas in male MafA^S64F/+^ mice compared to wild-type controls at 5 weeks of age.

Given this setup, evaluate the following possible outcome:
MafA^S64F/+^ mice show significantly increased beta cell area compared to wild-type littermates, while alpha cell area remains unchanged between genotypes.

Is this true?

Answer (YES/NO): NO